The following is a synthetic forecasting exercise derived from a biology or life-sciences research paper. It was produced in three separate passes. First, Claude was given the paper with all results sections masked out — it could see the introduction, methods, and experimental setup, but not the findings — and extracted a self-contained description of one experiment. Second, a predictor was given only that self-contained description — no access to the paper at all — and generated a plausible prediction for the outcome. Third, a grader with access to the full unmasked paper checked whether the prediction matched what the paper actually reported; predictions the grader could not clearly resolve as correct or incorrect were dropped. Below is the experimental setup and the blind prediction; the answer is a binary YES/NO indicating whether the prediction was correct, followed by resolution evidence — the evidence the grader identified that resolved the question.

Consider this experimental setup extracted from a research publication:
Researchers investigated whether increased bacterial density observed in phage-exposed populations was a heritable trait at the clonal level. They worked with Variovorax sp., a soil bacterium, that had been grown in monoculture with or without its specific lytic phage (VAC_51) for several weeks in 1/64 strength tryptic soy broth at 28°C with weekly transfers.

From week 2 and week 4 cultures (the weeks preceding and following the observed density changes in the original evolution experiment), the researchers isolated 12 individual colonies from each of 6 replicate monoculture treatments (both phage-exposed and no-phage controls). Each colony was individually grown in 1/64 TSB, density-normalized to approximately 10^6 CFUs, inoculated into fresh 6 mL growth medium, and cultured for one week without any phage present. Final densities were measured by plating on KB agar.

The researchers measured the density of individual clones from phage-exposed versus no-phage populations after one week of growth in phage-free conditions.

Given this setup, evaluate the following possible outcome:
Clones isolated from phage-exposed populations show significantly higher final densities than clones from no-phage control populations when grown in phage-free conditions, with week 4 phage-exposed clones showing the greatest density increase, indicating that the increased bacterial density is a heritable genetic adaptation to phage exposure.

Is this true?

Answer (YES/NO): NO